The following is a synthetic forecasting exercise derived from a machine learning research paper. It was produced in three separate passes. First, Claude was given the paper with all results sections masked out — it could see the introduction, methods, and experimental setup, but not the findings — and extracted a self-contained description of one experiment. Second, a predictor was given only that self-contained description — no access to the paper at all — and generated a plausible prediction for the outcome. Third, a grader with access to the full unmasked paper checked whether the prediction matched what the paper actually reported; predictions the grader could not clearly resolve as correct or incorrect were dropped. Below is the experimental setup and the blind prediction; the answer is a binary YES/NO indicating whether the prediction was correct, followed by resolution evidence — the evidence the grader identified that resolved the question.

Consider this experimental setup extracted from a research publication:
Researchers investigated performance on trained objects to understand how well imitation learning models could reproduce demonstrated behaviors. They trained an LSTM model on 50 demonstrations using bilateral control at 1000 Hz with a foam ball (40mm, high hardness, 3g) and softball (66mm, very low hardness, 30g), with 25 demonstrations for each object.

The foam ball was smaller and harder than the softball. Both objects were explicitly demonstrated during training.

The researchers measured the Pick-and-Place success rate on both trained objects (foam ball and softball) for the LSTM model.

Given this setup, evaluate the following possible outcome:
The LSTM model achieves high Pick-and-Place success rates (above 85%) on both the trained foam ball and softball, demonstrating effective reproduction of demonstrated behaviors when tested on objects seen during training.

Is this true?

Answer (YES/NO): NO